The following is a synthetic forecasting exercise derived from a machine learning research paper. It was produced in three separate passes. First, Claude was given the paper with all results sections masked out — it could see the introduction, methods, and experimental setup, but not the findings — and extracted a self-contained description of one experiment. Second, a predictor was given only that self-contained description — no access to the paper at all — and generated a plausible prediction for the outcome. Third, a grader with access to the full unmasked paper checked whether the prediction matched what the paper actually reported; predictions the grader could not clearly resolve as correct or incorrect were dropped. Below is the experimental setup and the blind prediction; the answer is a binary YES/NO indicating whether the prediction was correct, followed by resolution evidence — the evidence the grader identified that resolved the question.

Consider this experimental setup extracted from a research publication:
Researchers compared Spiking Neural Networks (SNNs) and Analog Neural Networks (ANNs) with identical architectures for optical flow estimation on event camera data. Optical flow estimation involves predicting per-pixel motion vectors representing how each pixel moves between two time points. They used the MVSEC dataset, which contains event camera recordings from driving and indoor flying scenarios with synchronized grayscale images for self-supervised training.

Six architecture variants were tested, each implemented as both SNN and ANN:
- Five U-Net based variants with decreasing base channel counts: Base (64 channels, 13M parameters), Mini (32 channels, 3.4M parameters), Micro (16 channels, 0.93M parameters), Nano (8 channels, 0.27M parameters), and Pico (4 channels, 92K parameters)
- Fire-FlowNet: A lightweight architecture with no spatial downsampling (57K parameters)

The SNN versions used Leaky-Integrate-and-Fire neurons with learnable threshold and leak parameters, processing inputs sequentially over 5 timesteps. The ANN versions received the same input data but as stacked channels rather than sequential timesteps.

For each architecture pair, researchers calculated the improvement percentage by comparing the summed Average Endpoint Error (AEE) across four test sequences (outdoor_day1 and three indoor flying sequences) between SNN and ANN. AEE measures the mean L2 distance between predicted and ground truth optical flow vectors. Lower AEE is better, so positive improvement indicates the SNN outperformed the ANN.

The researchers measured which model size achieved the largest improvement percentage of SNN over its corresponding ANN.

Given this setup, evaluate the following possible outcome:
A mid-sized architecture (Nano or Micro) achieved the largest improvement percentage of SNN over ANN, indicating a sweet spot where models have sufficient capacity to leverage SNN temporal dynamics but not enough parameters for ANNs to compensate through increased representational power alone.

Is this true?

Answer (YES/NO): NO